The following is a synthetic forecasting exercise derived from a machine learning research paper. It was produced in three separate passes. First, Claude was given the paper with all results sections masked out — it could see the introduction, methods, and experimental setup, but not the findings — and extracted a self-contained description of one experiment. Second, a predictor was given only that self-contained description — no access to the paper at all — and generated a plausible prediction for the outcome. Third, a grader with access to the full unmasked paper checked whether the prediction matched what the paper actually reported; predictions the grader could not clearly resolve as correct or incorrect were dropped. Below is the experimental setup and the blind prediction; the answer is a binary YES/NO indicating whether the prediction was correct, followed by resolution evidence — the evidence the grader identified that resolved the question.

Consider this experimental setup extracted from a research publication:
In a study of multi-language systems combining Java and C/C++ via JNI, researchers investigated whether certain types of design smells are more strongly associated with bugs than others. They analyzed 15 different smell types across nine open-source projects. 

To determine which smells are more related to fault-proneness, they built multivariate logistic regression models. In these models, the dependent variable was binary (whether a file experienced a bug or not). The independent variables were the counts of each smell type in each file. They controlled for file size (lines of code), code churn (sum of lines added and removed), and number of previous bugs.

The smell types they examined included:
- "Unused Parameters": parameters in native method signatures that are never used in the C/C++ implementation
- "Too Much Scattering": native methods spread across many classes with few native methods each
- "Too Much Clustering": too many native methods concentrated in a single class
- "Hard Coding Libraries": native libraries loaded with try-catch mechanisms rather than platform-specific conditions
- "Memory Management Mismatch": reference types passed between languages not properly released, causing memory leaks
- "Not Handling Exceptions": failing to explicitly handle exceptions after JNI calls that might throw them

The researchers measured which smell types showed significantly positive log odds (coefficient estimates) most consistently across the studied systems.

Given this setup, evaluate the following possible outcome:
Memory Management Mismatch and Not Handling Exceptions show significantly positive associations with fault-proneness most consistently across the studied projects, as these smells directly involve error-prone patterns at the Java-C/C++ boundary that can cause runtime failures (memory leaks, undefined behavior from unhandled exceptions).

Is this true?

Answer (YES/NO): NO